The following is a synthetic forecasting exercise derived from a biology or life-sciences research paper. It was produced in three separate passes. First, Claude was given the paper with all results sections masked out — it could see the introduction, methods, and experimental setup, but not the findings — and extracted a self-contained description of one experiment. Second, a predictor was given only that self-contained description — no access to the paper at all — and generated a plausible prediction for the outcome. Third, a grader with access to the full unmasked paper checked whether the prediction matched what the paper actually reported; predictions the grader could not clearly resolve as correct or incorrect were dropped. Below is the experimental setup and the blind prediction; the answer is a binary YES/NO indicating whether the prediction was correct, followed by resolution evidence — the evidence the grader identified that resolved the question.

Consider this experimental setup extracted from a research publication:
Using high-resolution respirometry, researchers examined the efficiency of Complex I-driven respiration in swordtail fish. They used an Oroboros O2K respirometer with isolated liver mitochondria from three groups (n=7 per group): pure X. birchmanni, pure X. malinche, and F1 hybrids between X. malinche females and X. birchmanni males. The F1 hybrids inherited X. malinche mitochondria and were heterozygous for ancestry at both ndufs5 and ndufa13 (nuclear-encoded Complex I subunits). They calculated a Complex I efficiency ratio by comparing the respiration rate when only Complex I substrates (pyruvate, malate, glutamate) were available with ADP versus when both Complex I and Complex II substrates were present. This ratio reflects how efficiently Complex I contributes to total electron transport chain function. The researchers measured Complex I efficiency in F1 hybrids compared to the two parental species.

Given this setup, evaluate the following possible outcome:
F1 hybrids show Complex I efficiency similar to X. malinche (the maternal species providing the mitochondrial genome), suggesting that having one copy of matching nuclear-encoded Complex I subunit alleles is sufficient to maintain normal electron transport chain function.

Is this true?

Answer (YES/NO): NO